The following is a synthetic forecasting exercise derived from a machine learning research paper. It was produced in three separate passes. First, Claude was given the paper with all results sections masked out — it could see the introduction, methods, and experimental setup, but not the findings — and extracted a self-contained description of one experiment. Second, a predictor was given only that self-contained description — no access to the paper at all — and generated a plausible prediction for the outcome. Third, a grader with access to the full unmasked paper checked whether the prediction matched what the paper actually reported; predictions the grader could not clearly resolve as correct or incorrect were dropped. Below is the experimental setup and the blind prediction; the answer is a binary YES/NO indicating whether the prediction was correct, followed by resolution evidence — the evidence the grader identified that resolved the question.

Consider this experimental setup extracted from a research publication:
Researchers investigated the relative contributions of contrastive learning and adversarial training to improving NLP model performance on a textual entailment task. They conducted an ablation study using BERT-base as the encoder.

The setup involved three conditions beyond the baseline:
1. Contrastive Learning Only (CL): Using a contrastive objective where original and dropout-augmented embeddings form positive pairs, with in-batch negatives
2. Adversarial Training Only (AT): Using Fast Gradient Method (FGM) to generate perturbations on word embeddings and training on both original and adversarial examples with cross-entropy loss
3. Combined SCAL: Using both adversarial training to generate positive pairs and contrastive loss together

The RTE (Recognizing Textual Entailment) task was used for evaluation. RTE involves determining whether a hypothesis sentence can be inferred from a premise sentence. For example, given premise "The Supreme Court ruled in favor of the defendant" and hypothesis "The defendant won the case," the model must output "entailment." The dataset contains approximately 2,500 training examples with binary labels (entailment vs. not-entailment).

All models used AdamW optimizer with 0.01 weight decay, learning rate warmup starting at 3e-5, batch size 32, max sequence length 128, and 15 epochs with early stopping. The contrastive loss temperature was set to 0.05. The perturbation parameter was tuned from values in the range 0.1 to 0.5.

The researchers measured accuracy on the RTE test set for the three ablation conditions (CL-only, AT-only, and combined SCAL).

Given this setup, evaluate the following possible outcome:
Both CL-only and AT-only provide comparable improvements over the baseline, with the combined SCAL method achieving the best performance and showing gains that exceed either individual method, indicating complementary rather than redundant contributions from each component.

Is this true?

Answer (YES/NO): NO